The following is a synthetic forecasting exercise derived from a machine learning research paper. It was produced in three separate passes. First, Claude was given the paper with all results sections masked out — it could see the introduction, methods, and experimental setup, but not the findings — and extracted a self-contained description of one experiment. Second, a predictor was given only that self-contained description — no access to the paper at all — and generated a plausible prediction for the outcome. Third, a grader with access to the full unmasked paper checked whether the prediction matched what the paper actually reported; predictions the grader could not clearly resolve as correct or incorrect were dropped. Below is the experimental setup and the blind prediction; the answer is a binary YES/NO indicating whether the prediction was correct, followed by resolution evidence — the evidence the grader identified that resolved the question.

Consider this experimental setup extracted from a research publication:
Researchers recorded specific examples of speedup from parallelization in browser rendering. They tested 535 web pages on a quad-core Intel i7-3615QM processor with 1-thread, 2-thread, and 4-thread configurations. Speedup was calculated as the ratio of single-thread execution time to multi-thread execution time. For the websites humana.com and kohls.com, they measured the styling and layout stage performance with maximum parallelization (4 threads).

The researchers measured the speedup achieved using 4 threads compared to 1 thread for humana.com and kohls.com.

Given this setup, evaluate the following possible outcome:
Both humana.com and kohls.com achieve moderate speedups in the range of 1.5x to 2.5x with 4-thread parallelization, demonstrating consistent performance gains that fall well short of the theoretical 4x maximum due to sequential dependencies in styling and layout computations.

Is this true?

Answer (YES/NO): NO